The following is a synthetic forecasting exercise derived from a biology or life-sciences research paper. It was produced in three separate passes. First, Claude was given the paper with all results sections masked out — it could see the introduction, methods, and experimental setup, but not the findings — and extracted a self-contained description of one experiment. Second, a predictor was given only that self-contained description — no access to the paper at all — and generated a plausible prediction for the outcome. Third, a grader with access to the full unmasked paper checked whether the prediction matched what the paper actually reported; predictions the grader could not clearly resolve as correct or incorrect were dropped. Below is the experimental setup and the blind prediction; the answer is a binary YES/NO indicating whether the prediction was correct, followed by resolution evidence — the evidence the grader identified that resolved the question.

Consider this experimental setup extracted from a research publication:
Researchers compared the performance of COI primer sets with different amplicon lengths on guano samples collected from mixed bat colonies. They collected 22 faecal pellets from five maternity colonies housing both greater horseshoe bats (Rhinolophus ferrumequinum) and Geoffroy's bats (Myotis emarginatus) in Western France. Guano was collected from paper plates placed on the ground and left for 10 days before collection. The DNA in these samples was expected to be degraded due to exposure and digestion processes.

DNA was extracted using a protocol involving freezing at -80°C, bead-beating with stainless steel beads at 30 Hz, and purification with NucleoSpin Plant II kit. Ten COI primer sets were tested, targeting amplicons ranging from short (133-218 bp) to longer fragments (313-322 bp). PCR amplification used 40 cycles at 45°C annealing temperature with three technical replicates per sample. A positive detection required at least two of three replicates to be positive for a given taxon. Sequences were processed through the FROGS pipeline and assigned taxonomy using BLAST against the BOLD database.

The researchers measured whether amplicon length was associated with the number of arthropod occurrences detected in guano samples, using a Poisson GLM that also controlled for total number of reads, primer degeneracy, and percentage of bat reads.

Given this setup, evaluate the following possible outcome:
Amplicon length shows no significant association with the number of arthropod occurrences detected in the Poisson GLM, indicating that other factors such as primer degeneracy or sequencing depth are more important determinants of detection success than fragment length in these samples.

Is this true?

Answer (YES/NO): NO